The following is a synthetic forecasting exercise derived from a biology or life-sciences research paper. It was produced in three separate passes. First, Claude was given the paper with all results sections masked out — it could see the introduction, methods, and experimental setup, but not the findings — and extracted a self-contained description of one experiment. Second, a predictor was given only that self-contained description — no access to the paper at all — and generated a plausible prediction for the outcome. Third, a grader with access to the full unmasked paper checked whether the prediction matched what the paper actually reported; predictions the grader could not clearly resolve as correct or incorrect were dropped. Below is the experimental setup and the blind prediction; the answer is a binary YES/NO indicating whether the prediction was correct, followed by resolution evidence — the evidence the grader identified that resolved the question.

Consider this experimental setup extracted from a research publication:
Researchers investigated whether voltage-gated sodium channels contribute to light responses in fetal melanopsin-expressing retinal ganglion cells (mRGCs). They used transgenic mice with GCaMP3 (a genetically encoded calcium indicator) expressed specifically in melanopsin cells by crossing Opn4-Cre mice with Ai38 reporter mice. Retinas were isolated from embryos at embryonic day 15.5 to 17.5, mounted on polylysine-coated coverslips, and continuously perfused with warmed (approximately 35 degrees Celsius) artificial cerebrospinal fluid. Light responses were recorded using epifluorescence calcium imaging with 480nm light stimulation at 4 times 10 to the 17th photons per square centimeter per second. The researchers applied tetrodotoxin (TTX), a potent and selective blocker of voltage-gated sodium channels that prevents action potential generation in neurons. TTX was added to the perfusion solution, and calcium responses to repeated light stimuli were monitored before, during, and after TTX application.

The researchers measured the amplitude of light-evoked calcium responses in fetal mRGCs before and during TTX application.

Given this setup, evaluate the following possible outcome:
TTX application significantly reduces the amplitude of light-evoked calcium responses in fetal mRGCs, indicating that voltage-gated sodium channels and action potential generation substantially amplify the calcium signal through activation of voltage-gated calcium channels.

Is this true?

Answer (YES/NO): YES